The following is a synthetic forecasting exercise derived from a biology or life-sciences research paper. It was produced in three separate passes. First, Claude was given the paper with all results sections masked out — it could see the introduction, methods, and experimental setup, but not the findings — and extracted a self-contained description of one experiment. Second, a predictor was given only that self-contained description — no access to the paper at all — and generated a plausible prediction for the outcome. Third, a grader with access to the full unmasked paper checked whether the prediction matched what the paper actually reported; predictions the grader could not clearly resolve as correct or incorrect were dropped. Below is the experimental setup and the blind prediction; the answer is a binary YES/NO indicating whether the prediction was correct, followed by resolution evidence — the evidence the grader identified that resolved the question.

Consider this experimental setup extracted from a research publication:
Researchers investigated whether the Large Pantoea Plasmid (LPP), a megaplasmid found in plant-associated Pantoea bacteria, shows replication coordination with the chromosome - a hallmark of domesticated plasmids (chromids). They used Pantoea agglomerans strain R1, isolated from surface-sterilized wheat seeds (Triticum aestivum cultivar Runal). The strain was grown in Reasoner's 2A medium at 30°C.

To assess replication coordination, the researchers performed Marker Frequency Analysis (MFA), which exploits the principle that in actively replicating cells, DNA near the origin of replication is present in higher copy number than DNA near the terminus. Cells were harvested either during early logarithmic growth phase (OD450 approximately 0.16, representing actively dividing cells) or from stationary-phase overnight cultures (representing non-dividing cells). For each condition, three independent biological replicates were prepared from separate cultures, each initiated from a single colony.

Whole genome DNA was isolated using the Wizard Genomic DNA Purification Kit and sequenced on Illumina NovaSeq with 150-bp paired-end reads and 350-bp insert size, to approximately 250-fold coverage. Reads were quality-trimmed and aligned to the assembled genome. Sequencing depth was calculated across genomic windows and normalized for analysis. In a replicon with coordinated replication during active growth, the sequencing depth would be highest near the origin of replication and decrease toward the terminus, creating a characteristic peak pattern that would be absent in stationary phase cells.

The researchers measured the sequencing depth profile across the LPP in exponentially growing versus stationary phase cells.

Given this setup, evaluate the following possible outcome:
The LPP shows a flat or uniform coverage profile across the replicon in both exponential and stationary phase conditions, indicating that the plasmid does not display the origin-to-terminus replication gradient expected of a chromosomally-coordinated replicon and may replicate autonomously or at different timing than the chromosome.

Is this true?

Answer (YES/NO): NO